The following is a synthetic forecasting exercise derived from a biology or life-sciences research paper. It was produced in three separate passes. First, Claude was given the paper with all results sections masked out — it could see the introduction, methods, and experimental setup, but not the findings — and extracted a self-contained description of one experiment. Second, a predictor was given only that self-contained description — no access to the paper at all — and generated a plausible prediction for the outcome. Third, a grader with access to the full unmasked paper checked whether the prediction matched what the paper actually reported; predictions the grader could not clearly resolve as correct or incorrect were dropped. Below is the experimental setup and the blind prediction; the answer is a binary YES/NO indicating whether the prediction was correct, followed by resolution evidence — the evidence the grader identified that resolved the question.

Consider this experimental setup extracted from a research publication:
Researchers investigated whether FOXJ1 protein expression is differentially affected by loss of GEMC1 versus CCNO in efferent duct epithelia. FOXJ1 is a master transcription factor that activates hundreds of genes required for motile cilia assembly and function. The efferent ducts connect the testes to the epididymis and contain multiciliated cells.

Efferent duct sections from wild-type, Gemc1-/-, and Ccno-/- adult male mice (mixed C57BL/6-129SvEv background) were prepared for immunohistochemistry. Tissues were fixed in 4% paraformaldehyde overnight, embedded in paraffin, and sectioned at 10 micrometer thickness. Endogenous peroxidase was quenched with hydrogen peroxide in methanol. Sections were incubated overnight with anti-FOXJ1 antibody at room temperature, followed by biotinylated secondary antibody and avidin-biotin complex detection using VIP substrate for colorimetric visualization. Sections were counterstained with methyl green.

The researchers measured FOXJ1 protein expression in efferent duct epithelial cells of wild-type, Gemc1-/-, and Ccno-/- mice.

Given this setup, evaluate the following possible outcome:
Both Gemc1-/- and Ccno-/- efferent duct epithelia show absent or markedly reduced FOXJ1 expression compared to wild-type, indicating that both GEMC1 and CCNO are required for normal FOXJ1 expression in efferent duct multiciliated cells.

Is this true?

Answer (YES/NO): NO